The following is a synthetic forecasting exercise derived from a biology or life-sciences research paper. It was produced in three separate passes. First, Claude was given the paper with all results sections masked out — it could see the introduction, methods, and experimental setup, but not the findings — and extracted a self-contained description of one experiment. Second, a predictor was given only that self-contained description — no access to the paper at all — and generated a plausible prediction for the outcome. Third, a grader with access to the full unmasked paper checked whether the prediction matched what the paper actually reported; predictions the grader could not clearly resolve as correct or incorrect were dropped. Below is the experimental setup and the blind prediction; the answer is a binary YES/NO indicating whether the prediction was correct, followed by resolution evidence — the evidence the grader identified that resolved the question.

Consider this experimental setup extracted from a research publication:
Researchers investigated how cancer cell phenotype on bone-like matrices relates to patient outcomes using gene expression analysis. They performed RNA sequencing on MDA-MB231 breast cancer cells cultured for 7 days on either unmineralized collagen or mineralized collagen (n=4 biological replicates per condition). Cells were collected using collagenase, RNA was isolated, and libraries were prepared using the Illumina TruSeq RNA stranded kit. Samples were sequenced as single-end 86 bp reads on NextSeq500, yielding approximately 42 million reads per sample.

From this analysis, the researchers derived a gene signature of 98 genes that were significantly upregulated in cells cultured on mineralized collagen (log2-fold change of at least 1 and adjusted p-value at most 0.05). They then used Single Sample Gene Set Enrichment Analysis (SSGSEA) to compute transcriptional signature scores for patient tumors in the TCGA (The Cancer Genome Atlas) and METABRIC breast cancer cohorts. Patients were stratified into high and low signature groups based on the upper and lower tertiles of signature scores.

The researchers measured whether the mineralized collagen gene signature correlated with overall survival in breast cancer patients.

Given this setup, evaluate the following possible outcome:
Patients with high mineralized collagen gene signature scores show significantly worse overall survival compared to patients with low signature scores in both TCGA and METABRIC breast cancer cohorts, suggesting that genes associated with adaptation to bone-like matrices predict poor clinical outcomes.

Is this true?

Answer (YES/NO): NO